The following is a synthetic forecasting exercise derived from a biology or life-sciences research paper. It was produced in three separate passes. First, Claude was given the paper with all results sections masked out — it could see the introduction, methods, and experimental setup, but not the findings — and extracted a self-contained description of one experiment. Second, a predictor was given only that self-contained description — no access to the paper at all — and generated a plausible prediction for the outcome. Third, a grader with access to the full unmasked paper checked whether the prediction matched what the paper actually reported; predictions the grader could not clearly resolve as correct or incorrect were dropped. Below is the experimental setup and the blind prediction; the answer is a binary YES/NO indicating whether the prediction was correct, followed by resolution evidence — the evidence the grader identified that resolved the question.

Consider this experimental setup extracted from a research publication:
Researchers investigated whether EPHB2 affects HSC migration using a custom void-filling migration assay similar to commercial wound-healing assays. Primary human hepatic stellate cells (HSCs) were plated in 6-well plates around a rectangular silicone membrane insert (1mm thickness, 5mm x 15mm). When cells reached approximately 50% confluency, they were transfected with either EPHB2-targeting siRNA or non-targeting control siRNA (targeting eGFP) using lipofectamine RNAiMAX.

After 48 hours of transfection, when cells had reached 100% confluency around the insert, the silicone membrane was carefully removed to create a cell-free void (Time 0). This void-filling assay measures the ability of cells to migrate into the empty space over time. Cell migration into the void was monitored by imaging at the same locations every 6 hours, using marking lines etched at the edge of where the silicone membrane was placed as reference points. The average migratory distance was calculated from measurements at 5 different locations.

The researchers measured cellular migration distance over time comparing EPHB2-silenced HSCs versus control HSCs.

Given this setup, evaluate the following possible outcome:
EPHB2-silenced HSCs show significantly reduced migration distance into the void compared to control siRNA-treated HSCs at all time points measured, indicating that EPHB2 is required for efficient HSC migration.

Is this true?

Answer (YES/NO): YES